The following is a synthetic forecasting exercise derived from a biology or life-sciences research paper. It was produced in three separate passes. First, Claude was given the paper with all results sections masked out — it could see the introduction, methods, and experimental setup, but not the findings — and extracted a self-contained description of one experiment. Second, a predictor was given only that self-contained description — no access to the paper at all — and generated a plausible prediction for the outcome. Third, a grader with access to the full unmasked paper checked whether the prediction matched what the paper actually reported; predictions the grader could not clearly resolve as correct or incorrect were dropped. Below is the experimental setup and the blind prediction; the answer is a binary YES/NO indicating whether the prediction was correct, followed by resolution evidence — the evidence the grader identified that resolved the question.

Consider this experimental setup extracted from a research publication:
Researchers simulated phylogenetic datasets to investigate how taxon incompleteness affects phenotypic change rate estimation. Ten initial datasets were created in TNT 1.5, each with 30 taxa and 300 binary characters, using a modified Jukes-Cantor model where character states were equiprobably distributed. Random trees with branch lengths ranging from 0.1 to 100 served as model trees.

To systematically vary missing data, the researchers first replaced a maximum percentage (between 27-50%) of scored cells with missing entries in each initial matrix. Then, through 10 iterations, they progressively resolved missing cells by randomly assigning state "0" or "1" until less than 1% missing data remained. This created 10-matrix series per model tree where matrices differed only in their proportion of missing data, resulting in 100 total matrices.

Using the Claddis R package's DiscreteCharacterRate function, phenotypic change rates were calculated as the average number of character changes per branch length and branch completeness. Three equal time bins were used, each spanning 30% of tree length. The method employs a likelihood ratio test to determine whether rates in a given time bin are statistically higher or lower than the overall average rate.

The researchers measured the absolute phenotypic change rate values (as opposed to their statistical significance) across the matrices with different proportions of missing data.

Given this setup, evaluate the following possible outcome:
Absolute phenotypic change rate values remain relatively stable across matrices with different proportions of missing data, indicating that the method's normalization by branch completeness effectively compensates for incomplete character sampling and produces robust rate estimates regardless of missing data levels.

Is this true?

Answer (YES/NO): NO